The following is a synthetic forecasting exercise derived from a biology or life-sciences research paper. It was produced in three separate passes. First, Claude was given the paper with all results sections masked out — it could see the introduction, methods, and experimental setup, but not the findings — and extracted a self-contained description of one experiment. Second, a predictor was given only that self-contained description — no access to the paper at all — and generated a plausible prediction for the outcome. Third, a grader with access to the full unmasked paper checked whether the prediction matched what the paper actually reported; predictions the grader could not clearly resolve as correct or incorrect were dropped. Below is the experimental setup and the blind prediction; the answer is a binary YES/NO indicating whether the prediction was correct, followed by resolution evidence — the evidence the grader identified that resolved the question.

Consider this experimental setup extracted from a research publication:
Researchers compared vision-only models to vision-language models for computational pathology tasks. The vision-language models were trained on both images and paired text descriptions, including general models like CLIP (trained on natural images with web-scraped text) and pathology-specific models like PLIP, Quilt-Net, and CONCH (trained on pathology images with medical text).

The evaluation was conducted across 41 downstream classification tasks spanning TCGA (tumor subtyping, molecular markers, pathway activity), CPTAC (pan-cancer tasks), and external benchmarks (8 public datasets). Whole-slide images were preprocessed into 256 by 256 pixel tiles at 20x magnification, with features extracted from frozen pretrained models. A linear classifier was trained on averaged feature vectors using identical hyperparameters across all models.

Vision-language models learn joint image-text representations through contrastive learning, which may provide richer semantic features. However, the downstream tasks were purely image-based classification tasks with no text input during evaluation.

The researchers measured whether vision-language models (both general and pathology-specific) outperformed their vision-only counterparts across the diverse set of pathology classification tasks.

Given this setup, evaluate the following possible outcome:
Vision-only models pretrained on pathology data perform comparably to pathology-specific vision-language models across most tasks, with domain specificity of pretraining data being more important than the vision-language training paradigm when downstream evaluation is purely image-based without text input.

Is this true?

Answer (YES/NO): NO